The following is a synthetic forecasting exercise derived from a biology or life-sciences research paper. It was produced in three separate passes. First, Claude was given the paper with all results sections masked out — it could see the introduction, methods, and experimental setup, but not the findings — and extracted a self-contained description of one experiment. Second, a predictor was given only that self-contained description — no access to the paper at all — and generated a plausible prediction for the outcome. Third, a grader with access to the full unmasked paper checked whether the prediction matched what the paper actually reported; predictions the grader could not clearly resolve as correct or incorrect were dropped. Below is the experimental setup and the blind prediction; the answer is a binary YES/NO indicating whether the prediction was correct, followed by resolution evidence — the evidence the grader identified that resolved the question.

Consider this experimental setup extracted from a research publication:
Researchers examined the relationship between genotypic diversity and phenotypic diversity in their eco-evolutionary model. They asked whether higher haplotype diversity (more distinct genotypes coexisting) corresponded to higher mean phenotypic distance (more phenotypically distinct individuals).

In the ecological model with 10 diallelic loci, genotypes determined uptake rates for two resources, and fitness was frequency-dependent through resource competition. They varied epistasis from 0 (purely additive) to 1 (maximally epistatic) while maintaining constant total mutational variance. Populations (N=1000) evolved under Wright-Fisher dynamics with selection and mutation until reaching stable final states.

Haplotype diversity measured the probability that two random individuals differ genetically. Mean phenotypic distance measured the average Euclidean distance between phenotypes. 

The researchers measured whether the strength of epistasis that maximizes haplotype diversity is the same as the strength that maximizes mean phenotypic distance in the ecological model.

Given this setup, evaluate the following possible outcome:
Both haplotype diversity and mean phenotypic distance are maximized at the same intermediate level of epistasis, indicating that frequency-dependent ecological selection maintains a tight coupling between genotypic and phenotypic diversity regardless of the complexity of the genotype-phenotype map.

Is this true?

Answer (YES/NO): NO